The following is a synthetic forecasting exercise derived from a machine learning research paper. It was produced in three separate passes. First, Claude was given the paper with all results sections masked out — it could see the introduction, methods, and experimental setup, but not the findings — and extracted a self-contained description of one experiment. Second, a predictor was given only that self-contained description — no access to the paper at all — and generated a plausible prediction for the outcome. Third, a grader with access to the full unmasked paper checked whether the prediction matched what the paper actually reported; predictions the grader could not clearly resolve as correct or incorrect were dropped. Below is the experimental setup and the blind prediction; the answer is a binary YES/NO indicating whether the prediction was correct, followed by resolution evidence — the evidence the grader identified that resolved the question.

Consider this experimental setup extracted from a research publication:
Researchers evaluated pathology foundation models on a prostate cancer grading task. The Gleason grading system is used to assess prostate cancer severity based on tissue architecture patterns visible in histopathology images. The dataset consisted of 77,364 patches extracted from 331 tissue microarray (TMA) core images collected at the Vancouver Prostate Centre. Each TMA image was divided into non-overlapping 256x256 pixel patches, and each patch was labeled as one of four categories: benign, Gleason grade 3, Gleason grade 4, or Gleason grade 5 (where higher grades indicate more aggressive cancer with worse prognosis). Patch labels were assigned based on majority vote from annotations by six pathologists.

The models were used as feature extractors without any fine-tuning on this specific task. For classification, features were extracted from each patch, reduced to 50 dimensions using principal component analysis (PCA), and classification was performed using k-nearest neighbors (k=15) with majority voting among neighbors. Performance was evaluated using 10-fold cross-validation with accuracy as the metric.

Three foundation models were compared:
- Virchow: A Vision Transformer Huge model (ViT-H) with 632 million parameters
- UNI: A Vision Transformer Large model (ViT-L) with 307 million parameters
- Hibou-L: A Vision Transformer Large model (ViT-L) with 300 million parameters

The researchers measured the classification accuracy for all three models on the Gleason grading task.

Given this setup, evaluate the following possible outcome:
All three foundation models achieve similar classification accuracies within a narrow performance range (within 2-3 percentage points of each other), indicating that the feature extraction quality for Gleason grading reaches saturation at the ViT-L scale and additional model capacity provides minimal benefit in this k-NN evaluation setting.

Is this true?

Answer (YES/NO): NO